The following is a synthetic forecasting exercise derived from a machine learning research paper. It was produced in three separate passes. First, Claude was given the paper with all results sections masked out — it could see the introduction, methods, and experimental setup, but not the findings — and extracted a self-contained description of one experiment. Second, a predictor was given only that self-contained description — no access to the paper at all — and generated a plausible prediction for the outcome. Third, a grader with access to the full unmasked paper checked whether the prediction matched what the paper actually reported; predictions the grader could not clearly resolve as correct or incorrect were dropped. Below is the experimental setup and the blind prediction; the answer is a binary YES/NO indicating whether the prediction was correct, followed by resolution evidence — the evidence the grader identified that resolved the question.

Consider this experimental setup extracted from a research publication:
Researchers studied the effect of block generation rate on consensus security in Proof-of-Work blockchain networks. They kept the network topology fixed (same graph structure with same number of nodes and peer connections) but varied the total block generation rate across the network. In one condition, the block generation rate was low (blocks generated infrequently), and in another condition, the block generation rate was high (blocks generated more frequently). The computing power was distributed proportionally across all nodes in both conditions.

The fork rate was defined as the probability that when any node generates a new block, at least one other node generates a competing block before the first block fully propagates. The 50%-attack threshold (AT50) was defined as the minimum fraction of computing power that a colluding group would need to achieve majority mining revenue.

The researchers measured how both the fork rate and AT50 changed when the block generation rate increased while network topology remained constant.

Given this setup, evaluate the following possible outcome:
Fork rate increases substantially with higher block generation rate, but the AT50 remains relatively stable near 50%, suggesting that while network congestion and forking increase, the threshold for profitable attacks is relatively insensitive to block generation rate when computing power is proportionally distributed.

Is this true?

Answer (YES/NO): NO